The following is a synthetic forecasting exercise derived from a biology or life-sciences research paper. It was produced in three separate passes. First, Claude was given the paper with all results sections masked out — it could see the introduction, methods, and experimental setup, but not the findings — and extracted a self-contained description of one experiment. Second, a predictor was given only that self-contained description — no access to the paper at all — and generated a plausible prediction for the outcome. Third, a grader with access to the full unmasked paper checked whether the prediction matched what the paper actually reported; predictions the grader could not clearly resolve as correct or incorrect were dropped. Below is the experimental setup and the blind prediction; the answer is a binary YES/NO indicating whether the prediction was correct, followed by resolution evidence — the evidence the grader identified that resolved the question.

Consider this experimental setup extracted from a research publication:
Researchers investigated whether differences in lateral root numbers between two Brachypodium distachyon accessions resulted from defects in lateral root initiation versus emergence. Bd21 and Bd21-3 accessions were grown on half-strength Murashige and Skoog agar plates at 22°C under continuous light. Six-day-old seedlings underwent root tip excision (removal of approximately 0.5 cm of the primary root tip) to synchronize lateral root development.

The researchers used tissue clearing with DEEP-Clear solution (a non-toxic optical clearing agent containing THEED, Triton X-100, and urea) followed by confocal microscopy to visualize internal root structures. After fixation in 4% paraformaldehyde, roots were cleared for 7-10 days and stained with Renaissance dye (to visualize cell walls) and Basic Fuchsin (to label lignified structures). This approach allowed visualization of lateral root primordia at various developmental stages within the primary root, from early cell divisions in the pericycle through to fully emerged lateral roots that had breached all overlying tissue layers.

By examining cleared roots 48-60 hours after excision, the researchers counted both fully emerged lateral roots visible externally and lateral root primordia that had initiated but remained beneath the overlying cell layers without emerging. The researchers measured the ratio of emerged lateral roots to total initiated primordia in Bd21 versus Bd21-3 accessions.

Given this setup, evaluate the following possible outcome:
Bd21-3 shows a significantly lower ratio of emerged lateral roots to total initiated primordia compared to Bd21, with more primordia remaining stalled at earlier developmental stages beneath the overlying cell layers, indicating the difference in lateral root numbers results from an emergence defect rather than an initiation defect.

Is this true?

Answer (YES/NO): NO